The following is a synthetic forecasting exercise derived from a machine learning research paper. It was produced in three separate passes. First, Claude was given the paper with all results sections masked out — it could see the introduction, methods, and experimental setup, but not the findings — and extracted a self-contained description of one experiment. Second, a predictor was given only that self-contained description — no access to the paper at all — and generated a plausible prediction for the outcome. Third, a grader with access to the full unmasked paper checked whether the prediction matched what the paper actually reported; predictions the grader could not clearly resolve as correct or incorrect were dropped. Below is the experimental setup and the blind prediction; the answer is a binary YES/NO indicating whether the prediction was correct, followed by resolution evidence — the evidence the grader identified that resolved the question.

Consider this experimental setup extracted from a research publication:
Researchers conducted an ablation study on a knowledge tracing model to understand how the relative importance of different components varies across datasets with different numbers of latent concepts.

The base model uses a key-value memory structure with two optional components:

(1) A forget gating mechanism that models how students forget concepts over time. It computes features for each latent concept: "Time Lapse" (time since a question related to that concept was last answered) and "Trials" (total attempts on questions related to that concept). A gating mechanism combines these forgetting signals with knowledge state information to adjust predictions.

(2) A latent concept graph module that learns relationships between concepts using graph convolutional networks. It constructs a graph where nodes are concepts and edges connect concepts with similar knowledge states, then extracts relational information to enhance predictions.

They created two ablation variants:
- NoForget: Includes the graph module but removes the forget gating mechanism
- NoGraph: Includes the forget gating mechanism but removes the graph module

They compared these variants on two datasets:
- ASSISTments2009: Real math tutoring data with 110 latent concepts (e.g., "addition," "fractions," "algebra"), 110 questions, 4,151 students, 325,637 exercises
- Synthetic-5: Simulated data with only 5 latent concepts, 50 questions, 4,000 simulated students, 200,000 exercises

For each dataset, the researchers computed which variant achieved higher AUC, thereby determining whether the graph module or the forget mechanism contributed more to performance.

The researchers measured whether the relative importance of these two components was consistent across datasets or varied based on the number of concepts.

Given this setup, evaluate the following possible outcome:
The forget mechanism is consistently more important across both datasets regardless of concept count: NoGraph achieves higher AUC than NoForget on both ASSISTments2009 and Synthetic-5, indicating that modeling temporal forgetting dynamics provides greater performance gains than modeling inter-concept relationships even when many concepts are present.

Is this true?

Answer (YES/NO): YES